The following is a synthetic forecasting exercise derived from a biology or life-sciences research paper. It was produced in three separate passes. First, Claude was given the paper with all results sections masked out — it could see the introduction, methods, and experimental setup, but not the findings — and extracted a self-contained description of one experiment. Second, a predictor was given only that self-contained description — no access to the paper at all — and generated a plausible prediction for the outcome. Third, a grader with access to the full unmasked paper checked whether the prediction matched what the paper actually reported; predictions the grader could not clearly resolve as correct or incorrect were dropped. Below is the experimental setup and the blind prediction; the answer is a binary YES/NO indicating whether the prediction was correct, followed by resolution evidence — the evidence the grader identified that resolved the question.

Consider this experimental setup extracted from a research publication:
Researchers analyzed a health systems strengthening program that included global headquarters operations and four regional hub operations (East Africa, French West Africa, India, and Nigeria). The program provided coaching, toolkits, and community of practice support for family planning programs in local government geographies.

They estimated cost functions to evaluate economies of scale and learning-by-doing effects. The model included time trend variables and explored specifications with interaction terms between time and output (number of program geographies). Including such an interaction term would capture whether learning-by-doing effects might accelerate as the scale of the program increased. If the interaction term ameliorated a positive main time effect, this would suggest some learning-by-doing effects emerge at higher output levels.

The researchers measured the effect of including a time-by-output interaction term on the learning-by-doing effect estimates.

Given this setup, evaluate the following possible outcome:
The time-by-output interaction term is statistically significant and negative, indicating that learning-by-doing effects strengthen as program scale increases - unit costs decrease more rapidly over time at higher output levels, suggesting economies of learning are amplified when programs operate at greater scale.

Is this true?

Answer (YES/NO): NO